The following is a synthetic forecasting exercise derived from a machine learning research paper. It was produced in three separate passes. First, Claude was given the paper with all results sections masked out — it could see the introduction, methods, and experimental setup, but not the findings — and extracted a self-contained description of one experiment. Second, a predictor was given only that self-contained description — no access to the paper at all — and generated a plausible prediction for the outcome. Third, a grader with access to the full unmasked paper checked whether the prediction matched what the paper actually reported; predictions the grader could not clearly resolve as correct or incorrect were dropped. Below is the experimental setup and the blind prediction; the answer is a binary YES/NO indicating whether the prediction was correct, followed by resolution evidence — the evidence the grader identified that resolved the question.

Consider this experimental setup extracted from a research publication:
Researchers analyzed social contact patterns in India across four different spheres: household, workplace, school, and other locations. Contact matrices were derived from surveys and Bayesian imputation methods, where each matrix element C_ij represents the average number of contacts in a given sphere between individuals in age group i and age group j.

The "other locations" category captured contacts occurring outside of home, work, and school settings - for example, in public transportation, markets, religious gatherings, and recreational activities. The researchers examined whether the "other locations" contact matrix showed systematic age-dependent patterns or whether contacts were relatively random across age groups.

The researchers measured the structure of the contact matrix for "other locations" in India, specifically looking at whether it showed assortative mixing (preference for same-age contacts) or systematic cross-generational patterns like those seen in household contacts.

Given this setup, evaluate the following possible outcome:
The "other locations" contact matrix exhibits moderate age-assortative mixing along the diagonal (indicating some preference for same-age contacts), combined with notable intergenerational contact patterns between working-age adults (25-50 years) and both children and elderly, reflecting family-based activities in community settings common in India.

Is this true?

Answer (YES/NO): NO